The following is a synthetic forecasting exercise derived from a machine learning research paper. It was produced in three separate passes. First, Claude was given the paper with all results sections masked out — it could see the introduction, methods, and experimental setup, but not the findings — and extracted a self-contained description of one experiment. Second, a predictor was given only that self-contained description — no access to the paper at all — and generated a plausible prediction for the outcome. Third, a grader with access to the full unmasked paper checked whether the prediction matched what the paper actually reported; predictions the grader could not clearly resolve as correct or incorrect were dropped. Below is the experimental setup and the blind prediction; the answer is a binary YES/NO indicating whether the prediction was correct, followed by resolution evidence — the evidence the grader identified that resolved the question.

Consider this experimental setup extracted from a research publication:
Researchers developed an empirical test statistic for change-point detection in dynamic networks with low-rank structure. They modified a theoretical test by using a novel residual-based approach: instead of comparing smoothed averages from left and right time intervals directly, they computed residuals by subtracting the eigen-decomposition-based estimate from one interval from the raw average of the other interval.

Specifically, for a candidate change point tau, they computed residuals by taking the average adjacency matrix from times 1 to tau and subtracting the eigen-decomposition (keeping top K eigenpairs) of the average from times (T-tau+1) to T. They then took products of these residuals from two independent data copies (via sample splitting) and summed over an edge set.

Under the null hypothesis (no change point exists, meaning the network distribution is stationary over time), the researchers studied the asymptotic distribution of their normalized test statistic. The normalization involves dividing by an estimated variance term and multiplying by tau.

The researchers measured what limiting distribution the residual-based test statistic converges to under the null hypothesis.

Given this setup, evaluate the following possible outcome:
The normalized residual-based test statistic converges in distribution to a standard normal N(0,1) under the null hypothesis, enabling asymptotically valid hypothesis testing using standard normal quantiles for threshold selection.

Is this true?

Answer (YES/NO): YES